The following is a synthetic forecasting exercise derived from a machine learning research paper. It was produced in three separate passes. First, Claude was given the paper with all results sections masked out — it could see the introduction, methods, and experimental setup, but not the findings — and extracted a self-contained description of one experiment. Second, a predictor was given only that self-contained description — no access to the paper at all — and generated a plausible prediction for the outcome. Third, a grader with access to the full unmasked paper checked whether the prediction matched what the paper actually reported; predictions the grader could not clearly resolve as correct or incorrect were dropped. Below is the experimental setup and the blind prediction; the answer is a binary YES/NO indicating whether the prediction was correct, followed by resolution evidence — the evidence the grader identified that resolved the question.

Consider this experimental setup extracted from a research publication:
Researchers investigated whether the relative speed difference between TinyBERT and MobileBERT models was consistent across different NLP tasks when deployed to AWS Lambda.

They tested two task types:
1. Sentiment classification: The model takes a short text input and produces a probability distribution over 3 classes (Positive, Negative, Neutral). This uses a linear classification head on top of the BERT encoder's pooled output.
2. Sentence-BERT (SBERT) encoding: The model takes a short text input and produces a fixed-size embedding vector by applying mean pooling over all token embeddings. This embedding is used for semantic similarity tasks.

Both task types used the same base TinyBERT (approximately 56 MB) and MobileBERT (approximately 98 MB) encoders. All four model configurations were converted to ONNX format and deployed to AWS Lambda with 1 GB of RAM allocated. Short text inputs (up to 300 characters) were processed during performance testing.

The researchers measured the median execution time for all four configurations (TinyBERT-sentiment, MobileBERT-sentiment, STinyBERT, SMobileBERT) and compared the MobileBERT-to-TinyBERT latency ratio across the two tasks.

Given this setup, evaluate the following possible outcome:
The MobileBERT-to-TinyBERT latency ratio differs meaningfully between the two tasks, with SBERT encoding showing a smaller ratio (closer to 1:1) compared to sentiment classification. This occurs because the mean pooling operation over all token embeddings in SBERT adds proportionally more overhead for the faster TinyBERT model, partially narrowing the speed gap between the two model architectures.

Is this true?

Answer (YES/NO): NO